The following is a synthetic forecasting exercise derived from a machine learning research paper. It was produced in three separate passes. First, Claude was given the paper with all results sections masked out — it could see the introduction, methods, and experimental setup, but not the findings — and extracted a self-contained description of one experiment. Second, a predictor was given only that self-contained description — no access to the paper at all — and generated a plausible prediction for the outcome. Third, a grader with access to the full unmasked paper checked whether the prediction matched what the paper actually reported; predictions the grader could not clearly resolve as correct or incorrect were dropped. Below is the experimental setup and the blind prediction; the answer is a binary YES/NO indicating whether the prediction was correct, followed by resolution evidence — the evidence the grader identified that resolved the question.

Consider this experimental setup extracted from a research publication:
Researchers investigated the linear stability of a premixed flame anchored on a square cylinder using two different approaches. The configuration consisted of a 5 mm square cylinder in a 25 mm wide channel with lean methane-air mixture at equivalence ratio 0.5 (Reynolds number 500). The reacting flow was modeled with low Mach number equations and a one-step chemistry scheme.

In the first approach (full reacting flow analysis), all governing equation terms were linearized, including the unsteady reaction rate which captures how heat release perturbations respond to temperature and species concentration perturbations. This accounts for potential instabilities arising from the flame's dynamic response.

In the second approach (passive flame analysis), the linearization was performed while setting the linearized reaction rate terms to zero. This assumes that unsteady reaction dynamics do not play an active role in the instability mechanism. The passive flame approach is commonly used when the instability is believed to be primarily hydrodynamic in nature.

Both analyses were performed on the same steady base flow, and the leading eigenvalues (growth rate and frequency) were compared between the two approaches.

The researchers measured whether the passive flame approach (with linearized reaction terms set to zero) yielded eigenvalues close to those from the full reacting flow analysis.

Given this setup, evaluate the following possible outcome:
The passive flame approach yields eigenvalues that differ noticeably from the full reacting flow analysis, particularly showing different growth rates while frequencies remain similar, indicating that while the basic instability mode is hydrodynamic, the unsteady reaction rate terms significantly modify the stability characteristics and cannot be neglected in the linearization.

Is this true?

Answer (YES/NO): YES